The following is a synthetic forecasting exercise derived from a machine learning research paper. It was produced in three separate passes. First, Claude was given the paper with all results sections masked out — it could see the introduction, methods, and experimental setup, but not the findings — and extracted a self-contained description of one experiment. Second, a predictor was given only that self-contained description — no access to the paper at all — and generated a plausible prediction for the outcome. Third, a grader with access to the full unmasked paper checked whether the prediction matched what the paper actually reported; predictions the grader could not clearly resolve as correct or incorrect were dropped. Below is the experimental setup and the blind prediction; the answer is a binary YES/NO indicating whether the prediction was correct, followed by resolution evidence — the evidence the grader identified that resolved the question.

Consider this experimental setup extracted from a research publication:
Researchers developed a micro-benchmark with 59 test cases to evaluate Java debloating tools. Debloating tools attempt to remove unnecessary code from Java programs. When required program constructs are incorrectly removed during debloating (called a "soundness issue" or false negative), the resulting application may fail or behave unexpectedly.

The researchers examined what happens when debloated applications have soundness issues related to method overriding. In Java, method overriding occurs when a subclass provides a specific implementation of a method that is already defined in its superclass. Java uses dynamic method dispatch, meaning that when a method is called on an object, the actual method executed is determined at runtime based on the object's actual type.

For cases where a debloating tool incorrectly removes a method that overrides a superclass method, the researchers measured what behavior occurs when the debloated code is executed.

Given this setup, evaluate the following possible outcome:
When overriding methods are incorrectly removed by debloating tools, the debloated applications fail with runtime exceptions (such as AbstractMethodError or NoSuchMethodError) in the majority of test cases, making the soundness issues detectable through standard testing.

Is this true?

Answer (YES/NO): NO